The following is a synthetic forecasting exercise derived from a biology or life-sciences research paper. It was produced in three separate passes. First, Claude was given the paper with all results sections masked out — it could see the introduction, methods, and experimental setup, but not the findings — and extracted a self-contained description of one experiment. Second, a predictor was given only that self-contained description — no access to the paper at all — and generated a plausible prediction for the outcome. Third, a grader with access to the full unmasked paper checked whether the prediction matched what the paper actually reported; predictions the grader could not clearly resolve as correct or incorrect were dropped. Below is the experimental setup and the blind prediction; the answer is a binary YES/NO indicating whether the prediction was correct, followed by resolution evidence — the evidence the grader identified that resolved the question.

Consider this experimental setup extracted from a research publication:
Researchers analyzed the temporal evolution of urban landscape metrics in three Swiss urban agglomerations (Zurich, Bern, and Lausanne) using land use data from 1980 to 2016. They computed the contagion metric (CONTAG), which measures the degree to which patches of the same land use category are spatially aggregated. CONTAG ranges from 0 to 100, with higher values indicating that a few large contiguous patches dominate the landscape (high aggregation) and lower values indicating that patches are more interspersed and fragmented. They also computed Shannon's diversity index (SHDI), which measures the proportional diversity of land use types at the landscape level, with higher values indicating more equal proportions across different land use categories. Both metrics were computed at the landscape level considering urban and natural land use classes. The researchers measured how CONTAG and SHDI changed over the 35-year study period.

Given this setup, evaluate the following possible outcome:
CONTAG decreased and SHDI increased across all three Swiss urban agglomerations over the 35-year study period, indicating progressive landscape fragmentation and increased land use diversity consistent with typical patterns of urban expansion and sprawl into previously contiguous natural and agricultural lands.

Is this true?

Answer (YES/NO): YES